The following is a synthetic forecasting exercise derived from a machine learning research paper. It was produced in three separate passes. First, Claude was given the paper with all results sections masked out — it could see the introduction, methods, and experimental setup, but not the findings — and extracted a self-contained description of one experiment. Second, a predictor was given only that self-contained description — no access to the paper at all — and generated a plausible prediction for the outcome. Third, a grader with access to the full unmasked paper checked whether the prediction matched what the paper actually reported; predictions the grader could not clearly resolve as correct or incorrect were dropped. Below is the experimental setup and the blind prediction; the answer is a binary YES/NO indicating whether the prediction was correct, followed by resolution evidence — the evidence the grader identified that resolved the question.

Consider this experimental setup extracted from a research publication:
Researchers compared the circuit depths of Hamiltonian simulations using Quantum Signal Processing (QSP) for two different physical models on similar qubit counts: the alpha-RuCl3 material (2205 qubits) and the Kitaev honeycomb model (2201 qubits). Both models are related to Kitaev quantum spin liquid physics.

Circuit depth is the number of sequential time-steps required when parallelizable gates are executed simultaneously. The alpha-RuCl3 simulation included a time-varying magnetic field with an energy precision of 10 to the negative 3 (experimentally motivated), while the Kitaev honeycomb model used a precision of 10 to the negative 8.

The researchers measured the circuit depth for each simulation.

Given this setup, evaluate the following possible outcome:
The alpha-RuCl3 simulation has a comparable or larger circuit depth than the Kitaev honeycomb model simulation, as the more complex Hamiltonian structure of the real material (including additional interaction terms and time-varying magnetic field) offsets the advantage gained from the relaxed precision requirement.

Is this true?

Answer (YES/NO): YES